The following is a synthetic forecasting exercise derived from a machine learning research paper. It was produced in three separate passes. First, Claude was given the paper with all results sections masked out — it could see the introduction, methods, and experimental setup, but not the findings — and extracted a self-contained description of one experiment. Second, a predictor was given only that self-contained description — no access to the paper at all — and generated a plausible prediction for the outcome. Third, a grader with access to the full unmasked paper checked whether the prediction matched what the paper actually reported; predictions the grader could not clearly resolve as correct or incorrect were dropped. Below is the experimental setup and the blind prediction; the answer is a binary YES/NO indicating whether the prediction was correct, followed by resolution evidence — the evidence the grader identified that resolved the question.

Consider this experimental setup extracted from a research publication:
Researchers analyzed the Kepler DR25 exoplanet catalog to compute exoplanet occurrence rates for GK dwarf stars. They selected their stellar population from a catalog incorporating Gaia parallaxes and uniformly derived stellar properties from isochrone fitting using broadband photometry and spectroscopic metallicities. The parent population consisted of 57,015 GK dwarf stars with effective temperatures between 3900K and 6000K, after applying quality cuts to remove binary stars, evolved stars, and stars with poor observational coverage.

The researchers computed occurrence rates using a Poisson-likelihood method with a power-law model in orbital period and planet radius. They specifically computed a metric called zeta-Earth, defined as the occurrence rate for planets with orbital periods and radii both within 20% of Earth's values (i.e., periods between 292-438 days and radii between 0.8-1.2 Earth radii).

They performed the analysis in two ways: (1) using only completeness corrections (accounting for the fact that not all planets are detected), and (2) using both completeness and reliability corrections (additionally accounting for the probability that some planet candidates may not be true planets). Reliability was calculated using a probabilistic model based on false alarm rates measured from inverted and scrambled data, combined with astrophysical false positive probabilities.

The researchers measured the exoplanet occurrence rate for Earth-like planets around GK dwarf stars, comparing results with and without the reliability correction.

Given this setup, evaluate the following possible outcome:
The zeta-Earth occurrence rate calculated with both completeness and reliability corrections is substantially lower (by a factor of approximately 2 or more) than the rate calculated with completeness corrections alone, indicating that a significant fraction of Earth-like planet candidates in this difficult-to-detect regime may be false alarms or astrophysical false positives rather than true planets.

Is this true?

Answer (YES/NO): YES